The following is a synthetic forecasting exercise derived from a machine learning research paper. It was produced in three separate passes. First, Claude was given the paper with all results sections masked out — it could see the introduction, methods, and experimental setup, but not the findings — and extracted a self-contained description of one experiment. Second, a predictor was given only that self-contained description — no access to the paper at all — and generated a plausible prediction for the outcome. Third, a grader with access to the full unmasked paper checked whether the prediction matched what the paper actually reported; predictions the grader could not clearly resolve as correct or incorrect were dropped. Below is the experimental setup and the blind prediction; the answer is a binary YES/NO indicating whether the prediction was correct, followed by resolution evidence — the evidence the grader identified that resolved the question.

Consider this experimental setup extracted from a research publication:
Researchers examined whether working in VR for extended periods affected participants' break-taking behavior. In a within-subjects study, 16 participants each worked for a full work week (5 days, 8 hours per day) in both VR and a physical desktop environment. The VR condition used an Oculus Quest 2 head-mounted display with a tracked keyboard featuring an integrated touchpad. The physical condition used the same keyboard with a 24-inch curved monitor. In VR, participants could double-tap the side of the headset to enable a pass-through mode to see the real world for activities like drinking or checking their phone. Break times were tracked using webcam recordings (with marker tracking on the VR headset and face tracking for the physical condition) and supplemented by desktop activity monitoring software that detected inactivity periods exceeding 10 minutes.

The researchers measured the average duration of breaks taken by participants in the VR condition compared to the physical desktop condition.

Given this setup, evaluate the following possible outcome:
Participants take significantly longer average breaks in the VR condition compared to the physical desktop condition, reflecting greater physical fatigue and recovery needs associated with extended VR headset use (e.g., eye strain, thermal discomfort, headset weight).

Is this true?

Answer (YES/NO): YES